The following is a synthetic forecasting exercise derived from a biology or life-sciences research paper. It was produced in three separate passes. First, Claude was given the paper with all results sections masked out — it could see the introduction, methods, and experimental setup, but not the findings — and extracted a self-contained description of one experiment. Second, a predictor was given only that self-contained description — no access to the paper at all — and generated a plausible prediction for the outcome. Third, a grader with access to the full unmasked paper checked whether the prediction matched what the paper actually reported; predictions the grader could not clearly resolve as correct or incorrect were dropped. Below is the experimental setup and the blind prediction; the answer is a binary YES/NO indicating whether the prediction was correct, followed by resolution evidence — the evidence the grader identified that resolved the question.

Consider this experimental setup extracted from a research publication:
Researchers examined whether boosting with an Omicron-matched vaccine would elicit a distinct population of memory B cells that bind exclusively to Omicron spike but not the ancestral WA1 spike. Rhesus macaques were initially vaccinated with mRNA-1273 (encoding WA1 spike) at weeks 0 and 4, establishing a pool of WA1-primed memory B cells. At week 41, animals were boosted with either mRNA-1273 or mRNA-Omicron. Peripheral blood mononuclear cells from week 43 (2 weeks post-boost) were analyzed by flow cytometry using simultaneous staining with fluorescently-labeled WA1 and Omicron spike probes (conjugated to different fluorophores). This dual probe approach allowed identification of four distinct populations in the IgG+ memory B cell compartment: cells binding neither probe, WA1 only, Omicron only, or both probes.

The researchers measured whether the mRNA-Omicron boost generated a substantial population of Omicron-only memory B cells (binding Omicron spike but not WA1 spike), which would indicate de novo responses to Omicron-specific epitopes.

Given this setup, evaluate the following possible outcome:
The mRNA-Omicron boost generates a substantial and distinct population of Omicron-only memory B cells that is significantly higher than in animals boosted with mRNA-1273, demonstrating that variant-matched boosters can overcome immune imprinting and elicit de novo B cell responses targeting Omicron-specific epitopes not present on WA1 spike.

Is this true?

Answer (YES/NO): NO